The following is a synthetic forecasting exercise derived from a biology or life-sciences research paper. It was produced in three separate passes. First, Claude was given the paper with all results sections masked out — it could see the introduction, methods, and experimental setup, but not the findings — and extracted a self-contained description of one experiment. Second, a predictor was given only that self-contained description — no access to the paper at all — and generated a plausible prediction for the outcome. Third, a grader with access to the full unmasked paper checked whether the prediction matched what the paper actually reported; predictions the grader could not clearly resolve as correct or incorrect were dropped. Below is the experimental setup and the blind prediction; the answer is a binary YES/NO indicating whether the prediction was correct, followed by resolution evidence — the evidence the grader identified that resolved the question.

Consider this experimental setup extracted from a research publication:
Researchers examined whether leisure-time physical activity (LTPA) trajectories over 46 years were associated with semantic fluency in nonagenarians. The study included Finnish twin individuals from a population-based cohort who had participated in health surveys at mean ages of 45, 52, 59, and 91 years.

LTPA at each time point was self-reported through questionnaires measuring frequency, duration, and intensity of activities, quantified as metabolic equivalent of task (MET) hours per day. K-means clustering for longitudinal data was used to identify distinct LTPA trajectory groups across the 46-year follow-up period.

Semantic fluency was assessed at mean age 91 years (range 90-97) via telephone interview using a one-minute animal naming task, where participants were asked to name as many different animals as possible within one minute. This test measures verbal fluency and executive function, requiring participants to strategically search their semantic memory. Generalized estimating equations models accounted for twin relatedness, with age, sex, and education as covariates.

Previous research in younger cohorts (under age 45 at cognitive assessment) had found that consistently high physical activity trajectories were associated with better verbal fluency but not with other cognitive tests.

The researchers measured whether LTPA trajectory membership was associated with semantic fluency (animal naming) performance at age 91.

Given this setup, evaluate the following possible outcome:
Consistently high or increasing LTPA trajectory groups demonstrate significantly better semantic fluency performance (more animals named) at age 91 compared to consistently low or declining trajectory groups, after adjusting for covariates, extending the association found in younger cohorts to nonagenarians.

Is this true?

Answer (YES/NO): NO